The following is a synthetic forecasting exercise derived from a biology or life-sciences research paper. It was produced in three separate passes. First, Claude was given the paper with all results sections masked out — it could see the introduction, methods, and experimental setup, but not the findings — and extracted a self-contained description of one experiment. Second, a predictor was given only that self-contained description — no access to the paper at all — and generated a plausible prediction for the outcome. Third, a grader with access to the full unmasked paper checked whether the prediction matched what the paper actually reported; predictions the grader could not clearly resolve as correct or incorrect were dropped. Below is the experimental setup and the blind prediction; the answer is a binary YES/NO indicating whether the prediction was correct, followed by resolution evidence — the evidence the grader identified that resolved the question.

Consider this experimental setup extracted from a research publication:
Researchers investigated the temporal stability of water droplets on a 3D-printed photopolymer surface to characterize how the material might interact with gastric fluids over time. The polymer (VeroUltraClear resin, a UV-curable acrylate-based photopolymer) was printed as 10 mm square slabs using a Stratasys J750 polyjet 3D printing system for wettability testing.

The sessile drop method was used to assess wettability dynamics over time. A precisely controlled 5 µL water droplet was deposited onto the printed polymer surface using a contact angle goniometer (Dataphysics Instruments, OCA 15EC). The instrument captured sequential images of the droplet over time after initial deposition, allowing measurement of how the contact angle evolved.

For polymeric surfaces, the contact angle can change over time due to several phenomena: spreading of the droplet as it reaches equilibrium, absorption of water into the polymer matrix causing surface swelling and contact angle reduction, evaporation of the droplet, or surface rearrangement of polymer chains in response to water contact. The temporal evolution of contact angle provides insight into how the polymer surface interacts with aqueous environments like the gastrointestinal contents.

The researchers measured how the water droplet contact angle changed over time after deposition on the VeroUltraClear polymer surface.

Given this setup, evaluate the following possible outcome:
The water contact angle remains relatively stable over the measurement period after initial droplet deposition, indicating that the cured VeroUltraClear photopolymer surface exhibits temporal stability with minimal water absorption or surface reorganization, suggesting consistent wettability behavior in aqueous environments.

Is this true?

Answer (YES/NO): NO